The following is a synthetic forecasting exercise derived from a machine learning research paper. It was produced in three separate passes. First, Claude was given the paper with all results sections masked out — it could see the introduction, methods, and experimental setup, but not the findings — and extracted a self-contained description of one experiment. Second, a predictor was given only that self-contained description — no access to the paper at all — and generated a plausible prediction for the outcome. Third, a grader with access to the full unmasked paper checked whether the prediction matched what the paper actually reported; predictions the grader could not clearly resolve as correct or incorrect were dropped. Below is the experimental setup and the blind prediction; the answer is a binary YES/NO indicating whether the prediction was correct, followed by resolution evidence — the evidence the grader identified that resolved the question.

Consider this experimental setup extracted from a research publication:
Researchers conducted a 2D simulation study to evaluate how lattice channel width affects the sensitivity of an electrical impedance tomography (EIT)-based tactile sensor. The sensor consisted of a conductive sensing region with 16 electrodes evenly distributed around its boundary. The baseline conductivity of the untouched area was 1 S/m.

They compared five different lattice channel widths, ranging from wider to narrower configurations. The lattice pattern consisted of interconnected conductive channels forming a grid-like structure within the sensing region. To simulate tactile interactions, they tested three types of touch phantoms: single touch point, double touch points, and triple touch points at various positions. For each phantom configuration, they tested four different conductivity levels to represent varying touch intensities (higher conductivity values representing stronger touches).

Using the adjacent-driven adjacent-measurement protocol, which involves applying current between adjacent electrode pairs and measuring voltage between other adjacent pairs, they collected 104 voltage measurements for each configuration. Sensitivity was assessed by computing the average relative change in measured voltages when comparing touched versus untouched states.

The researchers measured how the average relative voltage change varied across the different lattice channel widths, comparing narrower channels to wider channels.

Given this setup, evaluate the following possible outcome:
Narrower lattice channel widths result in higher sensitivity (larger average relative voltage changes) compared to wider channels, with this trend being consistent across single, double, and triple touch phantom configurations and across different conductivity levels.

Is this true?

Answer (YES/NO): YES